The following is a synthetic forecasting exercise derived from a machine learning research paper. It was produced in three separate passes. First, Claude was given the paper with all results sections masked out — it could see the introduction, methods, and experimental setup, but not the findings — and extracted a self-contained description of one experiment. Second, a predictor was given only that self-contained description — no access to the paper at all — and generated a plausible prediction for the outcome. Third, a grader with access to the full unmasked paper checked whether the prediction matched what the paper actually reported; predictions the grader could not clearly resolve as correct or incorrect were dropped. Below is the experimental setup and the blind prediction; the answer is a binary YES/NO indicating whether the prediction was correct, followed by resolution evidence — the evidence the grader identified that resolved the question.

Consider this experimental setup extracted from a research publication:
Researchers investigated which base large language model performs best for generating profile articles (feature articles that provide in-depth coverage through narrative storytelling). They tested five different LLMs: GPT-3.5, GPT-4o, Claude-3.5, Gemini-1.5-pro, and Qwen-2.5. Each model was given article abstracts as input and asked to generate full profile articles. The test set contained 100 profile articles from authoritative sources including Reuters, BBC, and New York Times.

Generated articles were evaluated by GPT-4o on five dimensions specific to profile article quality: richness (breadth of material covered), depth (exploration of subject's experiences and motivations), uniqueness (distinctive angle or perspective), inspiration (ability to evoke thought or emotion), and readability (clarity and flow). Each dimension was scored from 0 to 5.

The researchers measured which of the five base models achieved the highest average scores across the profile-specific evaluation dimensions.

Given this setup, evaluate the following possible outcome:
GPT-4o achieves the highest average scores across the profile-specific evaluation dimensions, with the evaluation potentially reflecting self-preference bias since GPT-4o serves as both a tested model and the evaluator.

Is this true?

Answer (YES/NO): NO